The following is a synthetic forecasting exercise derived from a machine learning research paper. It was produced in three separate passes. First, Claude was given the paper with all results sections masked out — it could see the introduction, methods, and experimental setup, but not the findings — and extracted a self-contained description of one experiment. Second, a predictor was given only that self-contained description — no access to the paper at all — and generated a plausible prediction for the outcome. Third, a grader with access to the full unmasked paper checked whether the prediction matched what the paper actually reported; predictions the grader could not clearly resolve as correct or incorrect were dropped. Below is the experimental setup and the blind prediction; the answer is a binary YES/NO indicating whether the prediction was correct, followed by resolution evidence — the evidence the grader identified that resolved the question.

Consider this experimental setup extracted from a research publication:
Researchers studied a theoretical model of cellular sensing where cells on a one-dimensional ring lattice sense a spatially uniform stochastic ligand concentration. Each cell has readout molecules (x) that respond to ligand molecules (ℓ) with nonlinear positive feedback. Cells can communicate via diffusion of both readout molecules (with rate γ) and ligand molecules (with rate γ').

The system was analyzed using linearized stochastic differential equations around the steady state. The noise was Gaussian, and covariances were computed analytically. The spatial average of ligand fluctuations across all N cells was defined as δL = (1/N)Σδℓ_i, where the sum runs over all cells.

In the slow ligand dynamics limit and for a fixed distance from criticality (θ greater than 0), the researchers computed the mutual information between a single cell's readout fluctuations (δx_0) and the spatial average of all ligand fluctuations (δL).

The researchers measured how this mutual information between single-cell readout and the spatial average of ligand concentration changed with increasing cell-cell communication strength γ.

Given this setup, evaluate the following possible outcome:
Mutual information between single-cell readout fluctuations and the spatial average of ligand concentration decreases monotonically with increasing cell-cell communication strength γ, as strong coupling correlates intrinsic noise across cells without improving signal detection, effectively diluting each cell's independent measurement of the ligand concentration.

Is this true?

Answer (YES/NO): NO